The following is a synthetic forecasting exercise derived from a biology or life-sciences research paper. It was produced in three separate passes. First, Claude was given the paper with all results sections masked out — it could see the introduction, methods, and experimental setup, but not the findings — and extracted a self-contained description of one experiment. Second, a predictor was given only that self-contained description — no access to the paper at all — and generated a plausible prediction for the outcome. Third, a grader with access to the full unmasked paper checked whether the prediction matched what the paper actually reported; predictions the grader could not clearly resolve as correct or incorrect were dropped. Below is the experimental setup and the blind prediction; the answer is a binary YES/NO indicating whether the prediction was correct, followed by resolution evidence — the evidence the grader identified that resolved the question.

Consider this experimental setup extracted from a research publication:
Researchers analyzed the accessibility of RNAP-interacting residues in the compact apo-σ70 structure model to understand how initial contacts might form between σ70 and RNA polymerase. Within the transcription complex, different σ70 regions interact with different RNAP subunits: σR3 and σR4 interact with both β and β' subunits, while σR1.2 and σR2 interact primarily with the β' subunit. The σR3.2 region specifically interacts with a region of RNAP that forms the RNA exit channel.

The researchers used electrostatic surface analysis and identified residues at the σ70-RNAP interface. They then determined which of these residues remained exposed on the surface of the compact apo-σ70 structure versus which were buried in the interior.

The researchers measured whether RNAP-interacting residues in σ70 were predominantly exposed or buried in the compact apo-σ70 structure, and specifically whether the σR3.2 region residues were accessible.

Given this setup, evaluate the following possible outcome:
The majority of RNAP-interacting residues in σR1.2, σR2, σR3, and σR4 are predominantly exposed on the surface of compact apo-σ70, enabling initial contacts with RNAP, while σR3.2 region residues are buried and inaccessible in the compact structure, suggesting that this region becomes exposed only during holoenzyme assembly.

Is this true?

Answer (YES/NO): NO